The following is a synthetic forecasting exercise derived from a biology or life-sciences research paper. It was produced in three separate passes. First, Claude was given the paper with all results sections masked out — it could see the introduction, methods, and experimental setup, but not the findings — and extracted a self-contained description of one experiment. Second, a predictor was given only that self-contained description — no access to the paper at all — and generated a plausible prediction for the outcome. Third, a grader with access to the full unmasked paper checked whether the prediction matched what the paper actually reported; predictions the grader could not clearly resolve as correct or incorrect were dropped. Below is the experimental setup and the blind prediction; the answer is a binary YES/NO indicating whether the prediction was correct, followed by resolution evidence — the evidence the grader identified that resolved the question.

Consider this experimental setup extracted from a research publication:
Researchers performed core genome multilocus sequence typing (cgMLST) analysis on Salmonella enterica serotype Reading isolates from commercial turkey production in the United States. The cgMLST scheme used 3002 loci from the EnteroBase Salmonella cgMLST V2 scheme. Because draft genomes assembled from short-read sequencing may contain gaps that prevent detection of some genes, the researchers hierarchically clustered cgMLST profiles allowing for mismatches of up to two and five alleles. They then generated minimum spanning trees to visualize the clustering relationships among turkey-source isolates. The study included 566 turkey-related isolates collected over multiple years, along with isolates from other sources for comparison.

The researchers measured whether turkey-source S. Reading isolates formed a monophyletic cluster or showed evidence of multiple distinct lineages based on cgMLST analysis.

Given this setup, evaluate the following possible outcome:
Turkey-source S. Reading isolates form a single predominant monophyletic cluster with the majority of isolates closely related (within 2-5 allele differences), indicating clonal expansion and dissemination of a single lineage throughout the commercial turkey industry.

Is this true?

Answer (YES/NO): NO